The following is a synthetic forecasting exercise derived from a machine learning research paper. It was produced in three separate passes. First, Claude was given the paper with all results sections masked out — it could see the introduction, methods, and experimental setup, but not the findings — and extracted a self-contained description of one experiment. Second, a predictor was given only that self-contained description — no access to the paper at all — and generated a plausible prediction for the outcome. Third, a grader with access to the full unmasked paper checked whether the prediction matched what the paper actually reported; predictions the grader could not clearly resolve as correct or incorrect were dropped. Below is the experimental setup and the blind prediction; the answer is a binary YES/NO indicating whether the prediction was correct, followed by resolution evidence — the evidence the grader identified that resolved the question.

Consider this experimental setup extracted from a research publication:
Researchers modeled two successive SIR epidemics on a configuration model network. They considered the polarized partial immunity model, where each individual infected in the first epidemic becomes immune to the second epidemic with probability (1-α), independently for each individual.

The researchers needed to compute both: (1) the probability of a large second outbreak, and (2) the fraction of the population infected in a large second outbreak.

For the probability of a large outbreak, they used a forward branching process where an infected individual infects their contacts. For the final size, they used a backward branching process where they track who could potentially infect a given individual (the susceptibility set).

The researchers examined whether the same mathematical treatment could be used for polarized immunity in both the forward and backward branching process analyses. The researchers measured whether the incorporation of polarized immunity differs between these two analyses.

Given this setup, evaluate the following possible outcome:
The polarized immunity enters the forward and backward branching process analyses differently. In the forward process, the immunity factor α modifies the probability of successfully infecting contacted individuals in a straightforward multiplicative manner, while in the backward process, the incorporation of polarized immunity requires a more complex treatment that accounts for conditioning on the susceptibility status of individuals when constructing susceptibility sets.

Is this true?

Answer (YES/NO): YES